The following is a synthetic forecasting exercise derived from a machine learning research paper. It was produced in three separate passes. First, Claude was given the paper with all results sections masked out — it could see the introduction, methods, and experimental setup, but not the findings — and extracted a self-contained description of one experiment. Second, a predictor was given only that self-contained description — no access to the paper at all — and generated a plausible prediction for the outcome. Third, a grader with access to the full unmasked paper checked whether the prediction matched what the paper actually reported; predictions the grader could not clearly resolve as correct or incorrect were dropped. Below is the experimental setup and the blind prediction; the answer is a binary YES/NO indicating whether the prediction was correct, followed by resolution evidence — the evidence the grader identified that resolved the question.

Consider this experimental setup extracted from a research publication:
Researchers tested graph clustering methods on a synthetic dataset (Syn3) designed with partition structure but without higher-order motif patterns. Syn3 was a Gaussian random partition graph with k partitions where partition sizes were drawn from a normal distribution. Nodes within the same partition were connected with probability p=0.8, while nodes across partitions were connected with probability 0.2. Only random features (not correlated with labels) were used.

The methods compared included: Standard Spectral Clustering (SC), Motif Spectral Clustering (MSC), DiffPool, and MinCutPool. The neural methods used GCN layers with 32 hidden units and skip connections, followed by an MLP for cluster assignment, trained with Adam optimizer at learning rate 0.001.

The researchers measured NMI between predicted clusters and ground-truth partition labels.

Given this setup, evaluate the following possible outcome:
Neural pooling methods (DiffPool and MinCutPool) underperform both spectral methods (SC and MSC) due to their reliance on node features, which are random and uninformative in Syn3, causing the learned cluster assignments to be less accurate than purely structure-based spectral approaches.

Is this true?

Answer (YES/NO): YES